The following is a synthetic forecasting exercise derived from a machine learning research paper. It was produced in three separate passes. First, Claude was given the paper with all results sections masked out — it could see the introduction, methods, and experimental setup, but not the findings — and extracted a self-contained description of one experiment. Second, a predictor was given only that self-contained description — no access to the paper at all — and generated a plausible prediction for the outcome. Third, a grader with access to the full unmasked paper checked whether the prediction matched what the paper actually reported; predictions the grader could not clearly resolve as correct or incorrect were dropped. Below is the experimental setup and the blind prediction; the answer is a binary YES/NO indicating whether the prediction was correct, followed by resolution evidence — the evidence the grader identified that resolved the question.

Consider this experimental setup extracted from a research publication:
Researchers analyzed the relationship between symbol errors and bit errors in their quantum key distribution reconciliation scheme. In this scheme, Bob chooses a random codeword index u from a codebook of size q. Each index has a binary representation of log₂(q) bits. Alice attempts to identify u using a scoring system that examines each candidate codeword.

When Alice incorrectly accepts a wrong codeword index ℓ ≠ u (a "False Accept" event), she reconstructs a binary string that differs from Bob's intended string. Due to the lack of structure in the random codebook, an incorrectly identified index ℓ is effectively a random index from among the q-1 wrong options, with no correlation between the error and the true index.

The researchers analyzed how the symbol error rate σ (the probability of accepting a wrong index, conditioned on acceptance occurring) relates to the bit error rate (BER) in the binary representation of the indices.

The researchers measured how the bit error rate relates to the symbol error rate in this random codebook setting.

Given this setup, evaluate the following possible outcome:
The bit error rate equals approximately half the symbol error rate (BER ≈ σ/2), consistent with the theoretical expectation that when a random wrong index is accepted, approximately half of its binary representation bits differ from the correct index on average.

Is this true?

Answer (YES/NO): YES